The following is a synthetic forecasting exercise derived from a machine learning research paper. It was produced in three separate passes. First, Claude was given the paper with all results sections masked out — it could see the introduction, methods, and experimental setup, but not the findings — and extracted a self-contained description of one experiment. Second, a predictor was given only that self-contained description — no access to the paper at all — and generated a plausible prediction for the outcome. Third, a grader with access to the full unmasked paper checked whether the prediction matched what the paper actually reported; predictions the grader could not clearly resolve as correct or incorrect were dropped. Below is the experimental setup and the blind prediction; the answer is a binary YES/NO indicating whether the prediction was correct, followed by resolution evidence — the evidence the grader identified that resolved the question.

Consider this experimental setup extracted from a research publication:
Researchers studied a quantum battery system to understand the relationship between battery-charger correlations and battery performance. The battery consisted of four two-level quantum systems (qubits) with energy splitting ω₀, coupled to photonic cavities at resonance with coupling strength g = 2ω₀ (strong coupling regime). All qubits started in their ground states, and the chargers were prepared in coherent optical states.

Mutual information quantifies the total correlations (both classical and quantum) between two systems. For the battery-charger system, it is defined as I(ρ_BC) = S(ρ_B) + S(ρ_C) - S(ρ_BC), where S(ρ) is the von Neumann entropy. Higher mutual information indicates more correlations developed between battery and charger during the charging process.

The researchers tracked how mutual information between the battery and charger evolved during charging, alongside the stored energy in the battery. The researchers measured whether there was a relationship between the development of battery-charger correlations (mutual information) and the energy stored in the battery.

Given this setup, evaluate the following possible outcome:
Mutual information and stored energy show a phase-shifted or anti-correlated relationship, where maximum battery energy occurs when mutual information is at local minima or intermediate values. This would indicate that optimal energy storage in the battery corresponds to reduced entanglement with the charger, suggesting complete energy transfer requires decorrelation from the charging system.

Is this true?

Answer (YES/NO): NO